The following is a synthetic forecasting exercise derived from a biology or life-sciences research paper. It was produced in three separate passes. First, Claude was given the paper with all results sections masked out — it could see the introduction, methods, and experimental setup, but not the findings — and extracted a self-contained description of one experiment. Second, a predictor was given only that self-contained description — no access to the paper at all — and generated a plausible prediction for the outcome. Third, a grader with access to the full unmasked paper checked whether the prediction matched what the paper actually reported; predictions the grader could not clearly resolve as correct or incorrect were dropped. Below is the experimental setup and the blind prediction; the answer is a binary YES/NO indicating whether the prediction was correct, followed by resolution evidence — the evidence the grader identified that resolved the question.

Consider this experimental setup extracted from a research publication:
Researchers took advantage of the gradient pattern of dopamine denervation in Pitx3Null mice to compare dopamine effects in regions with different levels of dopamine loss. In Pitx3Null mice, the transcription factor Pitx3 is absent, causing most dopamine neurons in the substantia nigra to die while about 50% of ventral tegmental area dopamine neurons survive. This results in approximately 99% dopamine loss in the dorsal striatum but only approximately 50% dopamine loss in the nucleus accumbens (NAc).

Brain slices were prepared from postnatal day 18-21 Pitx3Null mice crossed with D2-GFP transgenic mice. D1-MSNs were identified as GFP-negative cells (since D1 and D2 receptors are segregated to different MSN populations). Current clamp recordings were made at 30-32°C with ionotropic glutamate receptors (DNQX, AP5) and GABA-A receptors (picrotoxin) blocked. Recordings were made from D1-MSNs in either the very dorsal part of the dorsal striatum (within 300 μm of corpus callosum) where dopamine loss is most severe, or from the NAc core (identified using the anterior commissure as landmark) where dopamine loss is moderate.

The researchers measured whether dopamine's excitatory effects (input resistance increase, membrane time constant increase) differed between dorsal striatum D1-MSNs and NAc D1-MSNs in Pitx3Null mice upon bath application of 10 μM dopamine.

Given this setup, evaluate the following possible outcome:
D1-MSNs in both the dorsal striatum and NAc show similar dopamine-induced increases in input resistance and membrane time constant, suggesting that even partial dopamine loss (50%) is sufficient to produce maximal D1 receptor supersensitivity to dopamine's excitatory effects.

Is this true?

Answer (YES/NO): NO